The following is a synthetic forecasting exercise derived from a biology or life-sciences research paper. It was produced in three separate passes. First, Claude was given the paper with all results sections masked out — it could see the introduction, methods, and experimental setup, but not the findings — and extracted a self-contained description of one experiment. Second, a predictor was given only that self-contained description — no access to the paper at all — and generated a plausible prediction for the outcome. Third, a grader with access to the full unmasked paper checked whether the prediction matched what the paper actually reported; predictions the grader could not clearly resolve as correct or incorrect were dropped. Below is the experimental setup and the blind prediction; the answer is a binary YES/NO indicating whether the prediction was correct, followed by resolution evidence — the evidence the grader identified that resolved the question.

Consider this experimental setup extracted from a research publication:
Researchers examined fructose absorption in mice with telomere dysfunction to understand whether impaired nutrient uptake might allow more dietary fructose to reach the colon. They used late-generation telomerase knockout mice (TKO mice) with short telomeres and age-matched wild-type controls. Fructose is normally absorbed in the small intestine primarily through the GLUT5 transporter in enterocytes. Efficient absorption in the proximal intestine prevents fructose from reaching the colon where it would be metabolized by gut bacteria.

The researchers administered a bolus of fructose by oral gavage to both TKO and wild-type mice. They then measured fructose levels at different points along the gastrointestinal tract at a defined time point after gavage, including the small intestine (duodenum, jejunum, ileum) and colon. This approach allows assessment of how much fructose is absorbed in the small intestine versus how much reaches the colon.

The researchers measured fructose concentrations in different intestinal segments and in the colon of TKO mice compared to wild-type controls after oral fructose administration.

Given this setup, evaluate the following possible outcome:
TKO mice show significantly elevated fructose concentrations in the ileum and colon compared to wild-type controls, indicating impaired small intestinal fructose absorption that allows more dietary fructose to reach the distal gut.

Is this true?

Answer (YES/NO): YES